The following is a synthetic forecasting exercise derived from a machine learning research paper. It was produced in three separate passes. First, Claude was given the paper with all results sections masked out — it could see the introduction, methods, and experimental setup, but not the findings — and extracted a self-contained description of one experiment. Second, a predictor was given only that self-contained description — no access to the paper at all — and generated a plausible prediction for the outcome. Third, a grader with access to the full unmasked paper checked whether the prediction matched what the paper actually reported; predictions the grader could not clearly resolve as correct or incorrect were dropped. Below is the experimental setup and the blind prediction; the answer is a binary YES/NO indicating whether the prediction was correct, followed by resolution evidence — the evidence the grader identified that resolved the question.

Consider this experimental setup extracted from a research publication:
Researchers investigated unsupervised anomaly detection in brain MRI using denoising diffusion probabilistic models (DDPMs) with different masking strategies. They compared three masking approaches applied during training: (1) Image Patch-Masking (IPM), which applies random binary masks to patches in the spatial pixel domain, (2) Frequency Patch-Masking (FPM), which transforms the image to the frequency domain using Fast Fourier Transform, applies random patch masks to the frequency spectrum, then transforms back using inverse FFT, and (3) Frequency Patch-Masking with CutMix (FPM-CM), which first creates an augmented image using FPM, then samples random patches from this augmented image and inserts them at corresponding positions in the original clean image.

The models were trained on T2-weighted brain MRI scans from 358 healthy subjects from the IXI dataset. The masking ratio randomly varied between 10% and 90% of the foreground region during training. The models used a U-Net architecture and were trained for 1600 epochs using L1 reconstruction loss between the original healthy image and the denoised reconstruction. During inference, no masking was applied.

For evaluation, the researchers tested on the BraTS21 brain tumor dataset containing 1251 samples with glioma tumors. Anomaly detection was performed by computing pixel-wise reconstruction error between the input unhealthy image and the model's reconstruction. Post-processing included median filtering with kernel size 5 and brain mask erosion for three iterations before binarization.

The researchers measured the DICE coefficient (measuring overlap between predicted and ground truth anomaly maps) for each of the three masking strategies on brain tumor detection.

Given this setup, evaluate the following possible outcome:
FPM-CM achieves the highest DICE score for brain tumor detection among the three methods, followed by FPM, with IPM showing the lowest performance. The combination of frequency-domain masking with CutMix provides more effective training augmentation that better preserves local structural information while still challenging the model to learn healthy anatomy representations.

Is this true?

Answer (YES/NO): NO